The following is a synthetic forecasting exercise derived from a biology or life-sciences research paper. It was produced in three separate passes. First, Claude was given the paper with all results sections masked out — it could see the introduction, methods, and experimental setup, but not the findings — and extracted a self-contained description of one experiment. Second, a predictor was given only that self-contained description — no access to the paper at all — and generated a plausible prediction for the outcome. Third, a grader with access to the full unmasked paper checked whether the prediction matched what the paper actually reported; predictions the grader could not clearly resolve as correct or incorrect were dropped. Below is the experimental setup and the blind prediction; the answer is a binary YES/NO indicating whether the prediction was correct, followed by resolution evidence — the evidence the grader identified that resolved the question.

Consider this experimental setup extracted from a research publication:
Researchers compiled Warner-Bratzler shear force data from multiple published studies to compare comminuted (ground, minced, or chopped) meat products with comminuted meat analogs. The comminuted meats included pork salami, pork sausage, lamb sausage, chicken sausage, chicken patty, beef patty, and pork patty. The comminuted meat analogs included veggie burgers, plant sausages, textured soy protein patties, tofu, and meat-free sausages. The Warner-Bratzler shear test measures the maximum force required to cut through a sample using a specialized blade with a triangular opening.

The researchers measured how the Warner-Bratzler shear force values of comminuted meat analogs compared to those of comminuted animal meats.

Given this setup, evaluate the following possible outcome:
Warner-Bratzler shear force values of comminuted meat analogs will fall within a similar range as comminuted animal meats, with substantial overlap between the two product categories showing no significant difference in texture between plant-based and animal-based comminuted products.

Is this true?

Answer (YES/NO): YES